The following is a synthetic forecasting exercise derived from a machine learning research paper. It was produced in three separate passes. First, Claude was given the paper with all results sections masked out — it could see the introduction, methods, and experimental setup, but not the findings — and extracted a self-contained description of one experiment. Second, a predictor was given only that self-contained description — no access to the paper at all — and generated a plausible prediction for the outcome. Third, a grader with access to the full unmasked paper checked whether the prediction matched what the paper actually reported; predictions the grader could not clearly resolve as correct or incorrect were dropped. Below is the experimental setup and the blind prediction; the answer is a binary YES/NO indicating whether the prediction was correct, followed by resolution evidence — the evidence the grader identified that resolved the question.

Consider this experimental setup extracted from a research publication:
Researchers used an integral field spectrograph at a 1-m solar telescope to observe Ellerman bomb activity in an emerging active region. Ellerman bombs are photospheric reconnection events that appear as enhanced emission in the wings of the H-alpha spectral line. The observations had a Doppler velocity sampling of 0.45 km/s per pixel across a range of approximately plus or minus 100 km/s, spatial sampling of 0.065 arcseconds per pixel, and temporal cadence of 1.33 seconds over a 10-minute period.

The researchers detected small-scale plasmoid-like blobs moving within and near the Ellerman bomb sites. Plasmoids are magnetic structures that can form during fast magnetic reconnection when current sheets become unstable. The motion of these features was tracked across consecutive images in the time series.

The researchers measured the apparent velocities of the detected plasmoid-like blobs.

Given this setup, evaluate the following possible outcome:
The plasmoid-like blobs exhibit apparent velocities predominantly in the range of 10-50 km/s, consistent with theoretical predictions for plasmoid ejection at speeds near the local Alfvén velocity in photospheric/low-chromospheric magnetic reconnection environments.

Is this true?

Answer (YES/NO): NO